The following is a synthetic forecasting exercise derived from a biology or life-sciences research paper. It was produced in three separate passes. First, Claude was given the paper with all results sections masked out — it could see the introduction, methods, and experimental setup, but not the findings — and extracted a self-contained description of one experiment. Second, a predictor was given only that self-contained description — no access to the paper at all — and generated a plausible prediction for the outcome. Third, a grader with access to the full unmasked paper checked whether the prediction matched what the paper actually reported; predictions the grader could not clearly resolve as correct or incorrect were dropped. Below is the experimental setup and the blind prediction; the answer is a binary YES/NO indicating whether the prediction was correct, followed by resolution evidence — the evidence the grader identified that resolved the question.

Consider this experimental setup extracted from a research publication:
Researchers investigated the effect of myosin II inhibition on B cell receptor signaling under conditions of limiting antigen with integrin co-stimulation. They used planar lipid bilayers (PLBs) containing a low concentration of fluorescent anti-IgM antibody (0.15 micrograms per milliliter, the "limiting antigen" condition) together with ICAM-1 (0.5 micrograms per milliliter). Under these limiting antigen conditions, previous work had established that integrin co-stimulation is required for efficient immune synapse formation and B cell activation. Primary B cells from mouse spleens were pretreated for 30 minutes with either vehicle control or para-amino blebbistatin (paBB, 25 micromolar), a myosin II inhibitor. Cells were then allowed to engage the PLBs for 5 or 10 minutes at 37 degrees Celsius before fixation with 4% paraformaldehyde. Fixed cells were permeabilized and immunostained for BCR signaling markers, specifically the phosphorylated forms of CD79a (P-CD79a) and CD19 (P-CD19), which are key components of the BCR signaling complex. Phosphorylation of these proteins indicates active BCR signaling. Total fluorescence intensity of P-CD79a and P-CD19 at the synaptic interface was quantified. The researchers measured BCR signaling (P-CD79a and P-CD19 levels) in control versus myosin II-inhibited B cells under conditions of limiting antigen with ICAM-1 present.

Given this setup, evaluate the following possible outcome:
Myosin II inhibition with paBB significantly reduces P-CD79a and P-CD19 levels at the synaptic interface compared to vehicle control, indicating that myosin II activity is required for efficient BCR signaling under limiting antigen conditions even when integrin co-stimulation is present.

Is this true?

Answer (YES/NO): YES